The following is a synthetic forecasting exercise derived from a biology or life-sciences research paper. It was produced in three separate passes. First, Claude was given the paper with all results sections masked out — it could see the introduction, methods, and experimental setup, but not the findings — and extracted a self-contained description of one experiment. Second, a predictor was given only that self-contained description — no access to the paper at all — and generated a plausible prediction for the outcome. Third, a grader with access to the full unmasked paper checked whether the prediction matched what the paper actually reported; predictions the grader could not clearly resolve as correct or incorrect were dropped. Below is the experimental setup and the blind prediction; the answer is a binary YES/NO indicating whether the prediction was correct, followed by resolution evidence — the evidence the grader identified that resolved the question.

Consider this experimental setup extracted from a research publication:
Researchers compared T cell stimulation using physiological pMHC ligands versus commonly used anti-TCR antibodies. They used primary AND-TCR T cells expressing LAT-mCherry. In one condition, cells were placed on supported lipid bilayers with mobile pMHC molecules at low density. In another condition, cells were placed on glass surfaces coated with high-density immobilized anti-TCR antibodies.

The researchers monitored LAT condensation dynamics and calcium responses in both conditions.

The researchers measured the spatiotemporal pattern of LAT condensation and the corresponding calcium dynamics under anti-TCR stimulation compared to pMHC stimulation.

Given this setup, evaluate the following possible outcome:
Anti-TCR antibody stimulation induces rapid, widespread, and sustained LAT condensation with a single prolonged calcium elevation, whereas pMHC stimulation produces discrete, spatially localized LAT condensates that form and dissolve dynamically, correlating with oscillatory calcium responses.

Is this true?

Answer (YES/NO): NO